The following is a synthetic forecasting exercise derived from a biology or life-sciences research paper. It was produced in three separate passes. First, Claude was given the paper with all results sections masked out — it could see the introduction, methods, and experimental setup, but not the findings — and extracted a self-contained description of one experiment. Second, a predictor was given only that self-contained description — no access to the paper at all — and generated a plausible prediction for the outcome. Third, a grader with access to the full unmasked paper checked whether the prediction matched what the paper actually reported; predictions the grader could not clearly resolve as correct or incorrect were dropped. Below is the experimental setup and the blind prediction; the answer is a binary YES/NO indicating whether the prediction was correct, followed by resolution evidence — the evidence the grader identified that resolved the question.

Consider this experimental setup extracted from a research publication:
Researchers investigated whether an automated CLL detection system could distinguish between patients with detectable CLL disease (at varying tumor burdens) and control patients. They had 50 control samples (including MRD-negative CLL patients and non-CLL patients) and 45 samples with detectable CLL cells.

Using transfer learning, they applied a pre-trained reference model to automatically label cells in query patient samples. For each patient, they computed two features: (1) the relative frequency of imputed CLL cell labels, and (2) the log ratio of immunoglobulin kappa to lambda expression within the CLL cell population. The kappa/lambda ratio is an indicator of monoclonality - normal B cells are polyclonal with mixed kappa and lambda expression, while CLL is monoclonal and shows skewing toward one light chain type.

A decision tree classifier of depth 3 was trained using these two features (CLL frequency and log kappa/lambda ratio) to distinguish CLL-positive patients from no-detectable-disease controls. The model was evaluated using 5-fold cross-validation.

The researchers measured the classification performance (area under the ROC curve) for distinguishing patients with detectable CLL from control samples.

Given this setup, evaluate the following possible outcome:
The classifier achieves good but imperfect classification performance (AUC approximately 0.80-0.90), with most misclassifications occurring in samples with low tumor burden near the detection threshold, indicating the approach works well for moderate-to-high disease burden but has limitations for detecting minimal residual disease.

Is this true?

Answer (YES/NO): NO